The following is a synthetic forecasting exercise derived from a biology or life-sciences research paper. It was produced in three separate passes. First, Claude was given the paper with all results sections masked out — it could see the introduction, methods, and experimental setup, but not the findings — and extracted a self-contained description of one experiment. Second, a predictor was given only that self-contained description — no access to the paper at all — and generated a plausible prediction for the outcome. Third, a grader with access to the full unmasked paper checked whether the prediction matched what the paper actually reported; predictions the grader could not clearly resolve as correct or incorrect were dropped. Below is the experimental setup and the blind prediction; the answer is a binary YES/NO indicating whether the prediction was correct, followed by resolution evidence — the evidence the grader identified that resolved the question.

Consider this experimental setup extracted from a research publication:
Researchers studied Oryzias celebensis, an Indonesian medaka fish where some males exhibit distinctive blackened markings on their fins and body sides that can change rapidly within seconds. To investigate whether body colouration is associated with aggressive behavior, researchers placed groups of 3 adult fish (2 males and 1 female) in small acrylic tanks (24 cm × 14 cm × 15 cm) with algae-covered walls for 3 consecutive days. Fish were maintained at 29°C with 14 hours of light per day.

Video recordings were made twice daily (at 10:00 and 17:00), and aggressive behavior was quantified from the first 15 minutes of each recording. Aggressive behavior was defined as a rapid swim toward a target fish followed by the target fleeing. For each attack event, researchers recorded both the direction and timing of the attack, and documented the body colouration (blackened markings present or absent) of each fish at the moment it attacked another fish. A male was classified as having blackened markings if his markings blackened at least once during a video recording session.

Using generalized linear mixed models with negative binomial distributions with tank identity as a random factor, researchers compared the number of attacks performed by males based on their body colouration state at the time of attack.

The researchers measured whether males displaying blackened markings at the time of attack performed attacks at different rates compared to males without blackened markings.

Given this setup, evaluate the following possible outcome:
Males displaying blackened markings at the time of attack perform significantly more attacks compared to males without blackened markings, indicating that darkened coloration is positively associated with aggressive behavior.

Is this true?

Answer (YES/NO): YES